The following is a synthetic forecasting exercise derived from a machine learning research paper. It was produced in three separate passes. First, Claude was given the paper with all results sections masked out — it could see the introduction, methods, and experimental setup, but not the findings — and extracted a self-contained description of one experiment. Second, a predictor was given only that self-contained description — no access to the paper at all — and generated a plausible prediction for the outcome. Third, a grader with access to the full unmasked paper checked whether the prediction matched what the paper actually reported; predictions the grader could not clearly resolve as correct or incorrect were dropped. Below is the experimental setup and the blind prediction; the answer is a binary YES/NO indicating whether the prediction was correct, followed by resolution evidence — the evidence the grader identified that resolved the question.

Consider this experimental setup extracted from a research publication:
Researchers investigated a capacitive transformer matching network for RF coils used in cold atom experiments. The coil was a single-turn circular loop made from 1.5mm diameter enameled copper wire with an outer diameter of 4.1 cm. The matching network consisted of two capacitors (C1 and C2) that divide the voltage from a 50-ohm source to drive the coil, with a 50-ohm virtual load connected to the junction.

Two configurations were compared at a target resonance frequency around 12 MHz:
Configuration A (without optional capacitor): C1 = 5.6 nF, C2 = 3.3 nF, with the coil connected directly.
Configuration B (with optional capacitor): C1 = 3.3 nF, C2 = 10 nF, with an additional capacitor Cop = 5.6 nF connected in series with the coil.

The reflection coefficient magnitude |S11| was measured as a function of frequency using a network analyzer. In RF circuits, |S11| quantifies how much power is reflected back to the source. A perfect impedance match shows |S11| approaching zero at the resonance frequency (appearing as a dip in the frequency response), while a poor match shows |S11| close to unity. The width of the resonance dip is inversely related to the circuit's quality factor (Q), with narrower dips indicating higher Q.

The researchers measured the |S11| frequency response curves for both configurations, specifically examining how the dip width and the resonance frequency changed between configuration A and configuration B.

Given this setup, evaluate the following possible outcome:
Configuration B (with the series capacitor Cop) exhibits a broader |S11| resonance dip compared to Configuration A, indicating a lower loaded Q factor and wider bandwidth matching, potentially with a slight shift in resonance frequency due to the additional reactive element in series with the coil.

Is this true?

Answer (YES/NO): NO